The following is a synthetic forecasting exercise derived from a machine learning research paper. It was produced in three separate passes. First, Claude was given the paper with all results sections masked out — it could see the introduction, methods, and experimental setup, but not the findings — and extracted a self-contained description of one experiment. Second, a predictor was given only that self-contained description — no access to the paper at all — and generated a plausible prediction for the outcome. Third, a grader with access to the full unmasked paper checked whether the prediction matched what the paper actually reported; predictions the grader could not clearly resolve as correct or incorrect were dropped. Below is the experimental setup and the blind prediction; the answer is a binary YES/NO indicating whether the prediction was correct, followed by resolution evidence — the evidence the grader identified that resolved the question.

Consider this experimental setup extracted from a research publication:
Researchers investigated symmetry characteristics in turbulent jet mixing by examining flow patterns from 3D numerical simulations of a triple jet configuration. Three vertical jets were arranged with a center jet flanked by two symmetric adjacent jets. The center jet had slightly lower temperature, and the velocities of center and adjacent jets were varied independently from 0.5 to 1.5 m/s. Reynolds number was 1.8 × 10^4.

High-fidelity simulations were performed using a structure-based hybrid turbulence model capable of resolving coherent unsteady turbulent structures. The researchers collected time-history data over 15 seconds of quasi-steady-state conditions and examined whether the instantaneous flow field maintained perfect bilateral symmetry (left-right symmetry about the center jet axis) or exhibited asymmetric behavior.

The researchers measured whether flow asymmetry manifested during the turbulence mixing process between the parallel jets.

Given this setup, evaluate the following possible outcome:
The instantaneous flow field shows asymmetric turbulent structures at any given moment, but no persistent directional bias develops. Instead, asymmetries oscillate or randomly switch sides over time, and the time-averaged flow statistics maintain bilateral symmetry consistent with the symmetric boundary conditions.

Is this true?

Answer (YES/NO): NO